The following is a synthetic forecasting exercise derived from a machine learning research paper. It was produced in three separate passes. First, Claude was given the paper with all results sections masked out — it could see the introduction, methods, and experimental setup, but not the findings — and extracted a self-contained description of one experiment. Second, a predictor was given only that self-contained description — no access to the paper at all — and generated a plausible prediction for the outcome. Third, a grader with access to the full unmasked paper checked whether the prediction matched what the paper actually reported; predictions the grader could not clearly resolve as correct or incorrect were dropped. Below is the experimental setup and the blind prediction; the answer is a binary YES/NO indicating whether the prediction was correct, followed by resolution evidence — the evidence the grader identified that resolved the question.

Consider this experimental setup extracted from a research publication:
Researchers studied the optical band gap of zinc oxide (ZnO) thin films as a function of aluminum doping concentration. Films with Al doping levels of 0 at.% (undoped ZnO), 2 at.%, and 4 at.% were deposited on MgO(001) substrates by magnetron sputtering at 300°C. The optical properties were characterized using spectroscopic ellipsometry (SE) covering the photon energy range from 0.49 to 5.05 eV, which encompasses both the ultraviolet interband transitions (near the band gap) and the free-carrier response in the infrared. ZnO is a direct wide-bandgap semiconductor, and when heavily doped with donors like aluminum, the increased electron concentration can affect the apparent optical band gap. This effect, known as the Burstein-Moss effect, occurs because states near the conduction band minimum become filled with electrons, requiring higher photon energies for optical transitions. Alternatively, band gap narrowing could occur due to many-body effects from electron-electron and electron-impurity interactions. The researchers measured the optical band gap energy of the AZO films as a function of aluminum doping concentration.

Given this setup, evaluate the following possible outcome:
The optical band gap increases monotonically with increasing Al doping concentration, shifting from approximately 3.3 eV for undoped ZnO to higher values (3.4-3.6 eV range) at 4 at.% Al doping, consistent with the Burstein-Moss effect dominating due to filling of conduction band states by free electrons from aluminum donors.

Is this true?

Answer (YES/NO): NO